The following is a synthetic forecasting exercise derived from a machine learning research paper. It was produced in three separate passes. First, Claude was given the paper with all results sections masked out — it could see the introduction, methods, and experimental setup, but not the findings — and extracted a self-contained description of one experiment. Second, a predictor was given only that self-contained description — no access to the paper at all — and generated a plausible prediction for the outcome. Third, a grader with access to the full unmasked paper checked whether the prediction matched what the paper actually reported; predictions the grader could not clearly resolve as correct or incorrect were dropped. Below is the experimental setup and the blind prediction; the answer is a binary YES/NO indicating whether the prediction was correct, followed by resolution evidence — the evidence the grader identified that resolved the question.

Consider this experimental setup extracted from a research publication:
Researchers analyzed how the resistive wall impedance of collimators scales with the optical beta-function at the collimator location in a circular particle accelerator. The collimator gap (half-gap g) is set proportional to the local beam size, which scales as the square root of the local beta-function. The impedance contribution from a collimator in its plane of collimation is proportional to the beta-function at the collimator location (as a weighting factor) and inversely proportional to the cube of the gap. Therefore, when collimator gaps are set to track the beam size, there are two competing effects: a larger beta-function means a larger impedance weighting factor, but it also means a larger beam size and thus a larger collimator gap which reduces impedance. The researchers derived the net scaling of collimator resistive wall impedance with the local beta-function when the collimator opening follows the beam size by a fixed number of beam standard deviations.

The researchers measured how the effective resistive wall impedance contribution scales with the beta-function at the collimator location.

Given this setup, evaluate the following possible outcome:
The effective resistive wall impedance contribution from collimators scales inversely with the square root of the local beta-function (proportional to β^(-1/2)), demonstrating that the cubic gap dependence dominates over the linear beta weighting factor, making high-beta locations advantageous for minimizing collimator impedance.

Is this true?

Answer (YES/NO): YES